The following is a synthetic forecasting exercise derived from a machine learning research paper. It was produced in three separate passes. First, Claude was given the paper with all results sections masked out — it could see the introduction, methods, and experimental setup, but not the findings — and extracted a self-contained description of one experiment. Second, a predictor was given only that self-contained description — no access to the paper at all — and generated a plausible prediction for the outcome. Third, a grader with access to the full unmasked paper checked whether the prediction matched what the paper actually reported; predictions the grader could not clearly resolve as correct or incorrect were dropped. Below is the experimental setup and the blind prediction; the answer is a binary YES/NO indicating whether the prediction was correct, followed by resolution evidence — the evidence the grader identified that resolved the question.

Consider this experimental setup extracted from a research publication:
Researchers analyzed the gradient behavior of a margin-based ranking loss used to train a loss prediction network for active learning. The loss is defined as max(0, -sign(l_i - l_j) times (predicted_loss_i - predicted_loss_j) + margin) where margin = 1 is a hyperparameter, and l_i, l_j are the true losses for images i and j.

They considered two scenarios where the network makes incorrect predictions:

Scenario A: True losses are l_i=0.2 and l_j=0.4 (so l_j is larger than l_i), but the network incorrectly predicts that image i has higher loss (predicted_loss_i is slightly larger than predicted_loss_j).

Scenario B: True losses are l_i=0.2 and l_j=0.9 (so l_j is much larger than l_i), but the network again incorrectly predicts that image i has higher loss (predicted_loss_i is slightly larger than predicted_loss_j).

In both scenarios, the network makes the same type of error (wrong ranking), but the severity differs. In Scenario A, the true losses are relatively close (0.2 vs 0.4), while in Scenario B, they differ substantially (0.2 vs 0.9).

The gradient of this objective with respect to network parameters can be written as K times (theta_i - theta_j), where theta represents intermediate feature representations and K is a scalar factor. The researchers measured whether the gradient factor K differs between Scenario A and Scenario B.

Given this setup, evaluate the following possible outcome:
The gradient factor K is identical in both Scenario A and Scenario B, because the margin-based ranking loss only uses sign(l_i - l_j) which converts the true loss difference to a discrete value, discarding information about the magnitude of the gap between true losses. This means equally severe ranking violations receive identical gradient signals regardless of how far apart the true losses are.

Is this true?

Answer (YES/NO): YES